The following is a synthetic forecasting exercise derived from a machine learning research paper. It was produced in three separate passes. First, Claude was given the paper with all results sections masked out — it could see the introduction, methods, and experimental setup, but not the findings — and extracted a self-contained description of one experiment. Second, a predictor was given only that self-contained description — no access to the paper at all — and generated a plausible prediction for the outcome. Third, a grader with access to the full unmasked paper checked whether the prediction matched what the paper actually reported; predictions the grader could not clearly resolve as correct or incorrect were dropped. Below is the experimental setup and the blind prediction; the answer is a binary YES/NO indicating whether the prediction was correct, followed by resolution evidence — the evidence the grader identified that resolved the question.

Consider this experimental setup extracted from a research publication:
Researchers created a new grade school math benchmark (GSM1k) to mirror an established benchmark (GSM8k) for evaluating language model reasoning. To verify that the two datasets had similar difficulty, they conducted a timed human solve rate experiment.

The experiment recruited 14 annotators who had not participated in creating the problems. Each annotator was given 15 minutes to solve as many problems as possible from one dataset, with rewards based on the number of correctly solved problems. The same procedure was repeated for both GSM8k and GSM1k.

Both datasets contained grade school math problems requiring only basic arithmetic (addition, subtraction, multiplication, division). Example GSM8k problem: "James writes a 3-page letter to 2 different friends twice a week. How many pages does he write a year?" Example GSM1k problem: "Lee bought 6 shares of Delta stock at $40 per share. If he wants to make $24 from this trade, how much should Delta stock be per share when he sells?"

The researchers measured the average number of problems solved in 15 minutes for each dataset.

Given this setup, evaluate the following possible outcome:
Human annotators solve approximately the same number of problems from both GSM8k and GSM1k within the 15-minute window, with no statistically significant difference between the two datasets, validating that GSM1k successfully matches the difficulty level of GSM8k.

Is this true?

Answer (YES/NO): YES